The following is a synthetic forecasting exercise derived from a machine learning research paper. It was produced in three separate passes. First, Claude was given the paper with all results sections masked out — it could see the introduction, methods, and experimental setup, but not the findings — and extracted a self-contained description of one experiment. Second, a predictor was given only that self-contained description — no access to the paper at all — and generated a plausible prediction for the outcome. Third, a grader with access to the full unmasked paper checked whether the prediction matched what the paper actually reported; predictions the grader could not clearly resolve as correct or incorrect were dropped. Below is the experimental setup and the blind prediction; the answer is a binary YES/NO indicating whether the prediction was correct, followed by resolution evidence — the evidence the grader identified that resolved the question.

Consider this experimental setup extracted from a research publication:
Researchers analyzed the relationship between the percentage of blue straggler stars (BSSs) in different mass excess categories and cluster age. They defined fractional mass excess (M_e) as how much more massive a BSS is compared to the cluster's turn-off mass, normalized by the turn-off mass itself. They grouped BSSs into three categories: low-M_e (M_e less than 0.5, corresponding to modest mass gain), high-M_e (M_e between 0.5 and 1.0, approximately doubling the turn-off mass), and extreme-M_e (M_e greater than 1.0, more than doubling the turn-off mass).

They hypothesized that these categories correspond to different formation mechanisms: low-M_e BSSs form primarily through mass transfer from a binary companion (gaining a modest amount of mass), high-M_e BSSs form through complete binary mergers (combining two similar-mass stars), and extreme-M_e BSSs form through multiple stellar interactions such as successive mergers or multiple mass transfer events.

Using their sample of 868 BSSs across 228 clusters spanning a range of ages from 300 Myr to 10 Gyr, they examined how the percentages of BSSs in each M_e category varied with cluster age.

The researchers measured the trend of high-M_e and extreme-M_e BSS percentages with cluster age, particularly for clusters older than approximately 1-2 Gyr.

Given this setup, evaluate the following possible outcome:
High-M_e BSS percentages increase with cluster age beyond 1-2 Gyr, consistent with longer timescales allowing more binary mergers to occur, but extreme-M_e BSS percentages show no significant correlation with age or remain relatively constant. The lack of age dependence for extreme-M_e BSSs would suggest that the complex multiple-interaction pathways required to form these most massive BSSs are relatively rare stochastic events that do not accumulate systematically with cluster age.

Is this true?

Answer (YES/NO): NO